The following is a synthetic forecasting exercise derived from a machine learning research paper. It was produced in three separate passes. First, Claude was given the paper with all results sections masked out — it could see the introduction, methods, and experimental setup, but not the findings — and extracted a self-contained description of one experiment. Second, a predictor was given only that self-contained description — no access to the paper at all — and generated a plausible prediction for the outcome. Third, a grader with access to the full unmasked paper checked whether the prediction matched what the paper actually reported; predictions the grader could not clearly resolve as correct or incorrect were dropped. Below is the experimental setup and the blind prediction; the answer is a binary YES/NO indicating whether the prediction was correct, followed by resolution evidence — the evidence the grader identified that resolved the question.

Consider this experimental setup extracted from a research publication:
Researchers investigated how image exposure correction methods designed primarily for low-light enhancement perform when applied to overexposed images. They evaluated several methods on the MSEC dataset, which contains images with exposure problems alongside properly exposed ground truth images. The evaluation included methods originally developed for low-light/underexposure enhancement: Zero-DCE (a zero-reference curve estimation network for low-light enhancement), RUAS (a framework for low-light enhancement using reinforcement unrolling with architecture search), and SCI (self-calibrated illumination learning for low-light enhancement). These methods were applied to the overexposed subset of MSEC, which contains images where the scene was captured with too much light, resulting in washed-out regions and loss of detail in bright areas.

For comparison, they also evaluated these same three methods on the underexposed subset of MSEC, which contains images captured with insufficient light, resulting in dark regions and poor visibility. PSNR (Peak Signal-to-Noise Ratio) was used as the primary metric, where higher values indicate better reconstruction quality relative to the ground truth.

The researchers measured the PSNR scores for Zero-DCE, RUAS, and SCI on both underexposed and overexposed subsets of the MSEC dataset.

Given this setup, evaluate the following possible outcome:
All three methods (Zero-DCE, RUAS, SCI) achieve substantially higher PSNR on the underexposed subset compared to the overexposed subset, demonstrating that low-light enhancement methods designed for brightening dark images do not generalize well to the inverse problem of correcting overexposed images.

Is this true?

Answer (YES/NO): YES